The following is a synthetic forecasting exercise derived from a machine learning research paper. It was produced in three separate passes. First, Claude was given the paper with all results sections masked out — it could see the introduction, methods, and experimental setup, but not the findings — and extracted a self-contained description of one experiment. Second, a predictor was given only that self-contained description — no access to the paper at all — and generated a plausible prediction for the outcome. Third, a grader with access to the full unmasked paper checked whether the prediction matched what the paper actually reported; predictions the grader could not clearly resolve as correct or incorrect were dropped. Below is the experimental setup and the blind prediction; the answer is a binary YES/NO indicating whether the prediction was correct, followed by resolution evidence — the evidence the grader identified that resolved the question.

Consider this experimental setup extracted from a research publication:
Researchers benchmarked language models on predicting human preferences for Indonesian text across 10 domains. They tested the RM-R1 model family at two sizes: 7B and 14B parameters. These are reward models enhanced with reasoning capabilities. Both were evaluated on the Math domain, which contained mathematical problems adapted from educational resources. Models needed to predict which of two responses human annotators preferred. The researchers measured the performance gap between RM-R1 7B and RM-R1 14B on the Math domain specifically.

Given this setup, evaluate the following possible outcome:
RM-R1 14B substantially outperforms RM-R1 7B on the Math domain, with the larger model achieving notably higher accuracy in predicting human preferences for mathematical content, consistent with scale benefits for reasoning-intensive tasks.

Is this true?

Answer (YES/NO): YES